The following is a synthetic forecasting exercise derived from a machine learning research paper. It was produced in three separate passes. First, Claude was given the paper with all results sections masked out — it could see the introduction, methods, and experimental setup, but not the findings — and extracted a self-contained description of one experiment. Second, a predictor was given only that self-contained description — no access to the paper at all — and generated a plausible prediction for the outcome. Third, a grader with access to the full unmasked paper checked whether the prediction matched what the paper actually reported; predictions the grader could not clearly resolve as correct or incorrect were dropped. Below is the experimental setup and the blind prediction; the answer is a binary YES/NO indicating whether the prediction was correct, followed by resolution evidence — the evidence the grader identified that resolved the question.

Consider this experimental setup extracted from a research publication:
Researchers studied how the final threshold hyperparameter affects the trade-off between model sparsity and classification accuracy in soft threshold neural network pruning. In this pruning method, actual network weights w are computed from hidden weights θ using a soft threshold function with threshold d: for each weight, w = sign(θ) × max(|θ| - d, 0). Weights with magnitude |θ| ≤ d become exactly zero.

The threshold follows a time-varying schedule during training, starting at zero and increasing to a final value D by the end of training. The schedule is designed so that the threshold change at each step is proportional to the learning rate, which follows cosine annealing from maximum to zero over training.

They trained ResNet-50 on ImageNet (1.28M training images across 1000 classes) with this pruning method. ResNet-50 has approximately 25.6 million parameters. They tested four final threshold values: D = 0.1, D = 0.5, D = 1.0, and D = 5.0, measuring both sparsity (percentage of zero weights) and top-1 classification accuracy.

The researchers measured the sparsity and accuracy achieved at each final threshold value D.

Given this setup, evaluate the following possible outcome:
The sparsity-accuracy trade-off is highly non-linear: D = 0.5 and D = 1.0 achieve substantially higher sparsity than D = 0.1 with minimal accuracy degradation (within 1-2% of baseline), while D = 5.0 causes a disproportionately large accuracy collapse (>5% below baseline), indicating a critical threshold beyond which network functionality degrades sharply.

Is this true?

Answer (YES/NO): NO